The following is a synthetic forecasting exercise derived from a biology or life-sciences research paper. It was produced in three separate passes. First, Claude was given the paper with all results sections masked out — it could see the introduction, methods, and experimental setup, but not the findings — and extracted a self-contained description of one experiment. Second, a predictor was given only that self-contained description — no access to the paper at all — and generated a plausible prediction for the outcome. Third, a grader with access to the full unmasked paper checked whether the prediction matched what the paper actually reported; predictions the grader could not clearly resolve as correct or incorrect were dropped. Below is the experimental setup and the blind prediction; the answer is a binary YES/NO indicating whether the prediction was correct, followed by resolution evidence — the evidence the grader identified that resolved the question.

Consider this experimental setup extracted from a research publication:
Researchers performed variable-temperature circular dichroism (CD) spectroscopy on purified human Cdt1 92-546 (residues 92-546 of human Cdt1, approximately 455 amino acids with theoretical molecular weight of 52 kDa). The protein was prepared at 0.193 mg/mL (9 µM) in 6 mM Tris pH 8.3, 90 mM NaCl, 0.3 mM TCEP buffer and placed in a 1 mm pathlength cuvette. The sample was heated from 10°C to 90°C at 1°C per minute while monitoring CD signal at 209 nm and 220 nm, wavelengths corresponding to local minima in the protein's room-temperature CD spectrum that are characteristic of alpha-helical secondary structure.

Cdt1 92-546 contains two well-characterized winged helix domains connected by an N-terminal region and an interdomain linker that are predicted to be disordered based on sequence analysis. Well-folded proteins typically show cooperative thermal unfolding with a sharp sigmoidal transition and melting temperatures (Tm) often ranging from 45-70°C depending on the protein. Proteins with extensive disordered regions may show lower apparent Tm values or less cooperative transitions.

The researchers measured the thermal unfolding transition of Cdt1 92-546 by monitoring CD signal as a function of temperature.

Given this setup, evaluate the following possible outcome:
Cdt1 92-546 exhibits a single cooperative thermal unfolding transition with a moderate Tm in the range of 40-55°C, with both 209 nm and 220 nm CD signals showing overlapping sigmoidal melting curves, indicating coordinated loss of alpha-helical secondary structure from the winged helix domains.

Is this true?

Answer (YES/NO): YES